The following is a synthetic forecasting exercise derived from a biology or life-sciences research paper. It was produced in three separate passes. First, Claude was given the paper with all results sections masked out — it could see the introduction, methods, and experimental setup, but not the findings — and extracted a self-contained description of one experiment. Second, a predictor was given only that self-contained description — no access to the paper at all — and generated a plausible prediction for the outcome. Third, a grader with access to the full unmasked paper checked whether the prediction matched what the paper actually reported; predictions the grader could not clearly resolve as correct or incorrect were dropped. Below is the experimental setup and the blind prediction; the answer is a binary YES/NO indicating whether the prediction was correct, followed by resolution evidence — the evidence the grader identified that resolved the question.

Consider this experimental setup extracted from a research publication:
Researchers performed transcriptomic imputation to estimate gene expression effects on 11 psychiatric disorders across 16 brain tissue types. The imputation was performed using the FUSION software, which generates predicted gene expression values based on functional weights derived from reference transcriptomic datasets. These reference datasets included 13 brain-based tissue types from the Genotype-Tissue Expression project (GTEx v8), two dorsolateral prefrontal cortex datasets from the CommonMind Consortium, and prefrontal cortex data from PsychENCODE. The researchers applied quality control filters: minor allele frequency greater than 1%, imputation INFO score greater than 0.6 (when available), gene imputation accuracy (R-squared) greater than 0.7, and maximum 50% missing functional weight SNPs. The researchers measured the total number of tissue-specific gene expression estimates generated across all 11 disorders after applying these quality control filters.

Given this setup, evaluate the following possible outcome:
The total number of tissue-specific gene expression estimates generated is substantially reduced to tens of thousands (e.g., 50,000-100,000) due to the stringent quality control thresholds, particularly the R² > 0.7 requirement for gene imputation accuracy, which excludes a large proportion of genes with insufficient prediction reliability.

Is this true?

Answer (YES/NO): YES